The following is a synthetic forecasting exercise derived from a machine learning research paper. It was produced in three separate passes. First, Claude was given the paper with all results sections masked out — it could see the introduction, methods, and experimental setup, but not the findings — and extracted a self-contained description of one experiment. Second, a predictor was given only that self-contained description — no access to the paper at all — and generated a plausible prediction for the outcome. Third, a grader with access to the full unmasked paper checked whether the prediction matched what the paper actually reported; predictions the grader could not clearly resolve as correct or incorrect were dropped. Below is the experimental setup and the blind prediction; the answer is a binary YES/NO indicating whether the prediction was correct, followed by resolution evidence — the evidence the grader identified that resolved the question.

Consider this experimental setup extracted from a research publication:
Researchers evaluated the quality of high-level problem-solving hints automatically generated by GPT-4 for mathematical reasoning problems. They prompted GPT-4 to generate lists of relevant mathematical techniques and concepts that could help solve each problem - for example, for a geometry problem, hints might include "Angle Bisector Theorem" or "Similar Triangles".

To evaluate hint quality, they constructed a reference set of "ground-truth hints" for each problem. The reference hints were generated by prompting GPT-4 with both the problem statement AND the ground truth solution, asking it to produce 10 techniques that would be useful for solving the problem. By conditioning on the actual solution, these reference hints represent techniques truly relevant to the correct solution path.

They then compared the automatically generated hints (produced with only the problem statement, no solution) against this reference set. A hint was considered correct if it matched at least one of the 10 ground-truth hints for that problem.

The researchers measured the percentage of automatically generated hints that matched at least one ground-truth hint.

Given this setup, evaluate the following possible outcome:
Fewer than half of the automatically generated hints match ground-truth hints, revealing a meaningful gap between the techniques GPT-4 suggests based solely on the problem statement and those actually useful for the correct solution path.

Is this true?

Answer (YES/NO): NO